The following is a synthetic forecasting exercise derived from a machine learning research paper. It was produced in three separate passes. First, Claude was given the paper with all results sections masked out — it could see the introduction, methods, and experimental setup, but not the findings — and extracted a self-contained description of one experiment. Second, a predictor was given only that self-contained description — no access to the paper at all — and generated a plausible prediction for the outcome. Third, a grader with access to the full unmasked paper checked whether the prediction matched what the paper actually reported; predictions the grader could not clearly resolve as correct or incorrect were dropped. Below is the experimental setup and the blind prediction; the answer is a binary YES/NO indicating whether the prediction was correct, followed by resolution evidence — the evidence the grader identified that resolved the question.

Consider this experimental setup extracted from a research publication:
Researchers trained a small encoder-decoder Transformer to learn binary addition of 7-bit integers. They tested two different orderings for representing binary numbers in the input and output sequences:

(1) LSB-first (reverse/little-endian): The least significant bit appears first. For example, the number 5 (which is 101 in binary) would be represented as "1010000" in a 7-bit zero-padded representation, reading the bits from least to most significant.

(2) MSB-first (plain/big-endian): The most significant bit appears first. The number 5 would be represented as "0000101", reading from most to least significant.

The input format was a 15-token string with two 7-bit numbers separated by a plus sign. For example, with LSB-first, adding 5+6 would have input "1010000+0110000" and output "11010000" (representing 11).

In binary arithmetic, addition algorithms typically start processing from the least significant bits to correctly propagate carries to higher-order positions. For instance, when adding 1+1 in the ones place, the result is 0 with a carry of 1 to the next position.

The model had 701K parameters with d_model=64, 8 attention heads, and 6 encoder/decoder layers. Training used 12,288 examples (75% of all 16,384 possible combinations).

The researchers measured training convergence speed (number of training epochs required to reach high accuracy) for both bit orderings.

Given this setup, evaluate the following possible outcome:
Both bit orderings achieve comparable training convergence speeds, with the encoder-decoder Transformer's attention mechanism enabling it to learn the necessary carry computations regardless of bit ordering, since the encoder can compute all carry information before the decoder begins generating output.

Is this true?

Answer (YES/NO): NO